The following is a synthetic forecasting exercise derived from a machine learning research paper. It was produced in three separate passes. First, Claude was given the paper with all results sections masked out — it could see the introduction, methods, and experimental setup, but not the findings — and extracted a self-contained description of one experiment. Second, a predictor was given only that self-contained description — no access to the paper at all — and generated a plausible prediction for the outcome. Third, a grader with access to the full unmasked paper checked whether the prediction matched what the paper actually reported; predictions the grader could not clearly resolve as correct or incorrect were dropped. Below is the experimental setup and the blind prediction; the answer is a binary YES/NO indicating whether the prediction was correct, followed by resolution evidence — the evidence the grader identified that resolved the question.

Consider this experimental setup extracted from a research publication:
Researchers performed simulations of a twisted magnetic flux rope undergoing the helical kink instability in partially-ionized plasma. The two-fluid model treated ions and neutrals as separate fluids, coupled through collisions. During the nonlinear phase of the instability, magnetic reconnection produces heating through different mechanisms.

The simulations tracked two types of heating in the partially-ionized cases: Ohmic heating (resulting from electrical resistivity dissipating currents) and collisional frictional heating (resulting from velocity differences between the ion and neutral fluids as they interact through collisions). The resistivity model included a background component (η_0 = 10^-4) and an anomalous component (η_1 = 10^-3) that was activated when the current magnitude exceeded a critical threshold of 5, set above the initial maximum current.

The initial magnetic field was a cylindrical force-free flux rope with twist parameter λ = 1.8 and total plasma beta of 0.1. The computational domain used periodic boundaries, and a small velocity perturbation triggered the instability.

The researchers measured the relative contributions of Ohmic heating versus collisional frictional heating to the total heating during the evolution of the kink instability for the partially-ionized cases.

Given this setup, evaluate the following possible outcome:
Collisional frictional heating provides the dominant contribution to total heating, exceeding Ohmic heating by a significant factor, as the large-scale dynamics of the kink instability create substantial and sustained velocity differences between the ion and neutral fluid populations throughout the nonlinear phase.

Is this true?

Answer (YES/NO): YES